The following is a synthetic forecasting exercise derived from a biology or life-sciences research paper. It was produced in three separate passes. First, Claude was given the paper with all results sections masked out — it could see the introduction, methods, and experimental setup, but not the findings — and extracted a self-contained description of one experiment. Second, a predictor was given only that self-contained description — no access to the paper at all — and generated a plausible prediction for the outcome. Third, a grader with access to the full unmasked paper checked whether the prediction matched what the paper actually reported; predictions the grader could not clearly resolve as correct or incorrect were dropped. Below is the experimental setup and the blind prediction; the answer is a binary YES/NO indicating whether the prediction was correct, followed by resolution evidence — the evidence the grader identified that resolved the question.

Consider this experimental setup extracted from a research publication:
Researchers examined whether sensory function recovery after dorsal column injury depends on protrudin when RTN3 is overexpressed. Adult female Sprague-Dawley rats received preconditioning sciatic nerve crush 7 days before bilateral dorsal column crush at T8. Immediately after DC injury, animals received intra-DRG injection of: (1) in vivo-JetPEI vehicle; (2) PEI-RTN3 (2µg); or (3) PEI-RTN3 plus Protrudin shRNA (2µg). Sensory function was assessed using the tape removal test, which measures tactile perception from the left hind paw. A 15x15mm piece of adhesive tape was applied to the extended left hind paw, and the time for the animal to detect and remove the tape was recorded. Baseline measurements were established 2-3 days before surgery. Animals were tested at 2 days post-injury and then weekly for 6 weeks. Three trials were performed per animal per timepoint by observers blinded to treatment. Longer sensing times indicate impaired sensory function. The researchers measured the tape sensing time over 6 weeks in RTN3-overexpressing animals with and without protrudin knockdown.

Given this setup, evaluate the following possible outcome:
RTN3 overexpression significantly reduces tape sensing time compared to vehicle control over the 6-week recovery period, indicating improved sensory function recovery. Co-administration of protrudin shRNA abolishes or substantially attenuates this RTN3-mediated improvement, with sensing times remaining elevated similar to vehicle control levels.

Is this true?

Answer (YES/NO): YES